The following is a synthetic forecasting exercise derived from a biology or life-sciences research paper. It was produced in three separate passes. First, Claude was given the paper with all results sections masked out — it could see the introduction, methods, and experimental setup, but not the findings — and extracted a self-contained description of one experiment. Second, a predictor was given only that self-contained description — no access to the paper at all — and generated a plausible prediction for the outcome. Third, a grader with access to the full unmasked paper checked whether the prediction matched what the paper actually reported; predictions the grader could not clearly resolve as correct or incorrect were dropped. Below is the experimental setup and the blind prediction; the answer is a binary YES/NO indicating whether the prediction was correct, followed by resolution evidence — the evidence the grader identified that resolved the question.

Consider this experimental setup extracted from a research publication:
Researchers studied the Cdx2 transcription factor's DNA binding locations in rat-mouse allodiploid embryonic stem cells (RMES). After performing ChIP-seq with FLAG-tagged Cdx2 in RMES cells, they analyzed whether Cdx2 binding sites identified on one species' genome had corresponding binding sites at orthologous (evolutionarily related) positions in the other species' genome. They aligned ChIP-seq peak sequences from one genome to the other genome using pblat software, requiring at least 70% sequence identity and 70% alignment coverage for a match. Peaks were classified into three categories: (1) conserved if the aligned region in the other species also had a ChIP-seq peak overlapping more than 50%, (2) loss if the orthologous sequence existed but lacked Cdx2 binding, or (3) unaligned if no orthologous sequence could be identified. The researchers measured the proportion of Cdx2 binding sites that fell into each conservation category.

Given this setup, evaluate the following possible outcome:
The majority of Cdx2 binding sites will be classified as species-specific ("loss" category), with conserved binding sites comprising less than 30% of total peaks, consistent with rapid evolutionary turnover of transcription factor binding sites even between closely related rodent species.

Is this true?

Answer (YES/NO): YES